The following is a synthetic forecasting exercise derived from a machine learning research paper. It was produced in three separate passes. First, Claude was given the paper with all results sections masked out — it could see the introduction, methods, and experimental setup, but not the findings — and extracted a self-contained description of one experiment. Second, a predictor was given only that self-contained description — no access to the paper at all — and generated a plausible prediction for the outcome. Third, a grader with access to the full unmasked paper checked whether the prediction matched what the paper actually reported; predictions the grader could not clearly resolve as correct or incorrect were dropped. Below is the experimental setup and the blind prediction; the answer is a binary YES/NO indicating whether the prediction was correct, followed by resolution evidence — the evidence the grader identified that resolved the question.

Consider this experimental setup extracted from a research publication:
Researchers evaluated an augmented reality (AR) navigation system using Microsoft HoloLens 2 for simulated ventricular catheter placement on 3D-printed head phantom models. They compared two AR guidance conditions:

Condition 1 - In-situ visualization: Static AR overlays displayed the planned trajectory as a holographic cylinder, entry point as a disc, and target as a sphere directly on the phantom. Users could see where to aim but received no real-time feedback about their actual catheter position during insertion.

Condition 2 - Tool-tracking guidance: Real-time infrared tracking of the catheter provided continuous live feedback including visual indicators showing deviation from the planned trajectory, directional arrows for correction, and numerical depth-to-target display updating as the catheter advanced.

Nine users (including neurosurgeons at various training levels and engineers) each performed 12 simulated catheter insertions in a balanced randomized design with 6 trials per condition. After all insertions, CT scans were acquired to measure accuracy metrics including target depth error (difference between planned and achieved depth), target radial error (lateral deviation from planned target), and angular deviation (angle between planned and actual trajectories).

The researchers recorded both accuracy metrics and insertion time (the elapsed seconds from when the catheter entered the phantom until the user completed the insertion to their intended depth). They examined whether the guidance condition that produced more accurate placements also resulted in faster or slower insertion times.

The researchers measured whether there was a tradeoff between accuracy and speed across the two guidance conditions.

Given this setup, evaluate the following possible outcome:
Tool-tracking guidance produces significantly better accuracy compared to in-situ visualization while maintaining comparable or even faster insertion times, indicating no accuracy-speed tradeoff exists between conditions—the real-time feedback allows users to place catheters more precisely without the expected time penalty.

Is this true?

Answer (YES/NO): NO